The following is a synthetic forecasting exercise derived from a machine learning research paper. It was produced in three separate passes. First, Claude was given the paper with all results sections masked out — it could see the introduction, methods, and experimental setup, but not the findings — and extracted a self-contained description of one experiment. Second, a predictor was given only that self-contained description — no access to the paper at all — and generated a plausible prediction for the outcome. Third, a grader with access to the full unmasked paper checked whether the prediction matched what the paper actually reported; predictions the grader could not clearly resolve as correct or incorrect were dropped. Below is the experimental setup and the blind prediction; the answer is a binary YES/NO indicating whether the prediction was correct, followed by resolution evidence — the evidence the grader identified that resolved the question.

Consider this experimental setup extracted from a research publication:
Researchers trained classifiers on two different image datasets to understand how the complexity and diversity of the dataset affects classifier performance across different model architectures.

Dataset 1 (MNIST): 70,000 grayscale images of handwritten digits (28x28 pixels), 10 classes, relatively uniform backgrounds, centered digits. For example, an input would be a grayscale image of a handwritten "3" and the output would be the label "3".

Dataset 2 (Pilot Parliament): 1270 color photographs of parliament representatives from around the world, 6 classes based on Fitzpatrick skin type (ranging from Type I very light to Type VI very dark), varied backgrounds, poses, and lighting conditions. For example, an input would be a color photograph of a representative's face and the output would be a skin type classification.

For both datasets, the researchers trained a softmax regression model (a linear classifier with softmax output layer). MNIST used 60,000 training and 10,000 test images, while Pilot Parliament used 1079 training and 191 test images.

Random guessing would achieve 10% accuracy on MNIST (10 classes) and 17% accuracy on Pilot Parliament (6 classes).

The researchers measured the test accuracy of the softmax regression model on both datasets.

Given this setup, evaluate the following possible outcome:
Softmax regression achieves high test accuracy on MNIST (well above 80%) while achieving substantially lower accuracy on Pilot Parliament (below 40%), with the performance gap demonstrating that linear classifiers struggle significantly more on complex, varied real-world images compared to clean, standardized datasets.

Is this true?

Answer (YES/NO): YES